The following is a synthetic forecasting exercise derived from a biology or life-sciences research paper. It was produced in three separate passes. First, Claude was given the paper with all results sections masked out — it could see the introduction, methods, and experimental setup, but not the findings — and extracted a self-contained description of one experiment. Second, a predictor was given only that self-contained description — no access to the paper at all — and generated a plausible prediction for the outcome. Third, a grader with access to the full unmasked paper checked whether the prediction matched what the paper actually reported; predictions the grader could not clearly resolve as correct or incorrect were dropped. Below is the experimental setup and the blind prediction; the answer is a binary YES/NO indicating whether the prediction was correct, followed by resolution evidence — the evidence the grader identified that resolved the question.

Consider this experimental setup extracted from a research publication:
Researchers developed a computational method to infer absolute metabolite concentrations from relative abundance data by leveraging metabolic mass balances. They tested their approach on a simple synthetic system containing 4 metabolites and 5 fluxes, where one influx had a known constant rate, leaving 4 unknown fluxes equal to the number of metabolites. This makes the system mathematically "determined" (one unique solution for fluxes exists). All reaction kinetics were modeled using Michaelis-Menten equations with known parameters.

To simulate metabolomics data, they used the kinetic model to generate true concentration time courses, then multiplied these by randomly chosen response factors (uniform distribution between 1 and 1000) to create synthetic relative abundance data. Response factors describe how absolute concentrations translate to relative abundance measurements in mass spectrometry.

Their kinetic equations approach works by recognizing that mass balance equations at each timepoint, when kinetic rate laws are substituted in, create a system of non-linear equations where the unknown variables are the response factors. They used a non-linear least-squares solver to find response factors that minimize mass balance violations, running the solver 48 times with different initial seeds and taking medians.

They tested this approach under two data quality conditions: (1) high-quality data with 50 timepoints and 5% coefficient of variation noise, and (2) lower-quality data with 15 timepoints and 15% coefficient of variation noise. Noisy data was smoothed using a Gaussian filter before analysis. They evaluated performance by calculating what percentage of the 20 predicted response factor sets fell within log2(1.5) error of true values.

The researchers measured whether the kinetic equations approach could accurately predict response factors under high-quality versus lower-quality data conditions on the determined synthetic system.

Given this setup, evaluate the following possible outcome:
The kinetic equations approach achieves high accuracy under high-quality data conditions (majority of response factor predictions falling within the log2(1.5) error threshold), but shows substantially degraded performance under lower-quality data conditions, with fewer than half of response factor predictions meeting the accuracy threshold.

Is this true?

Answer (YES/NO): NO